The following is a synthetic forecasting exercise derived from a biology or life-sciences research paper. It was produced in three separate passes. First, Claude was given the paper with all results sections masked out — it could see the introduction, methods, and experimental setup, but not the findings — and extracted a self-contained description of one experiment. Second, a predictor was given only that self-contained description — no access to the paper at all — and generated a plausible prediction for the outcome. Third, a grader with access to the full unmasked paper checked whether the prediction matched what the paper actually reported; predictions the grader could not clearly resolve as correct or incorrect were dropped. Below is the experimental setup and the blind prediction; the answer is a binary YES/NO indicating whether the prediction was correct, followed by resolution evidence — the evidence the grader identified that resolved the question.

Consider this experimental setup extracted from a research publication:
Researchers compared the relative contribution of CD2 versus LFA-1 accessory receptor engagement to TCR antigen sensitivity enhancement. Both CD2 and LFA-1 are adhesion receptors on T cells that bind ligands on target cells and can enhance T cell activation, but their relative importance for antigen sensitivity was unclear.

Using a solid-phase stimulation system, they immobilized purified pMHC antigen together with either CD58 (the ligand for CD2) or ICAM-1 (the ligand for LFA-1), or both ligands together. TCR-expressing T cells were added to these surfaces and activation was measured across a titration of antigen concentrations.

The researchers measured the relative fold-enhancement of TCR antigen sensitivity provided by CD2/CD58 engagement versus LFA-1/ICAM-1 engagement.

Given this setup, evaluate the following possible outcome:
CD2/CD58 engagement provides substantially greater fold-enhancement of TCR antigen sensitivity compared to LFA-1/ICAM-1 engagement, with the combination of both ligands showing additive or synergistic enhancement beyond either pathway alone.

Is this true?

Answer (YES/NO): NO